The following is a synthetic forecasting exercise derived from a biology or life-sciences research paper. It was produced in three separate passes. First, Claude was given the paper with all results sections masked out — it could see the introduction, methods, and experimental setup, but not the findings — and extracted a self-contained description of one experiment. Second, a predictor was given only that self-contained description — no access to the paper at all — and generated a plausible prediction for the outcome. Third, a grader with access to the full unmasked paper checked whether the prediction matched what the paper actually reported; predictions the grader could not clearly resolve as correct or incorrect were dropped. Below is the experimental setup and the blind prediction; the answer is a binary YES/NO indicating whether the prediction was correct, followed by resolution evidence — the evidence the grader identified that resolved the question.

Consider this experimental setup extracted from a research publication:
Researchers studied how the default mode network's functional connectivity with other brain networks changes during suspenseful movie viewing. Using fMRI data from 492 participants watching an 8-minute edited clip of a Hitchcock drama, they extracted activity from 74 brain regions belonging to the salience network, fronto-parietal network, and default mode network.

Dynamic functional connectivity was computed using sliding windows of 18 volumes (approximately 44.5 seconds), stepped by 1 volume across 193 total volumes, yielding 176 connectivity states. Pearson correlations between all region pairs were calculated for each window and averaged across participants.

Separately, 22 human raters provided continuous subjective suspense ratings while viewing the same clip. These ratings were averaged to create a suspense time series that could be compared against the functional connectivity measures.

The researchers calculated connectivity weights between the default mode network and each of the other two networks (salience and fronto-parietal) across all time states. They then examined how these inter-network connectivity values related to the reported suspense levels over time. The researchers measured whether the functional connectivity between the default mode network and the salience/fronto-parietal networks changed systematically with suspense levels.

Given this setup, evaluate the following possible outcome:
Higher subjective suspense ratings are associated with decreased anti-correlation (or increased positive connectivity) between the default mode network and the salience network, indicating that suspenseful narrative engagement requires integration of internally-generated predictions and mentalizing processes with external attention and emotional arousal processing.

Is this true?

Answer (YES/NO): NO